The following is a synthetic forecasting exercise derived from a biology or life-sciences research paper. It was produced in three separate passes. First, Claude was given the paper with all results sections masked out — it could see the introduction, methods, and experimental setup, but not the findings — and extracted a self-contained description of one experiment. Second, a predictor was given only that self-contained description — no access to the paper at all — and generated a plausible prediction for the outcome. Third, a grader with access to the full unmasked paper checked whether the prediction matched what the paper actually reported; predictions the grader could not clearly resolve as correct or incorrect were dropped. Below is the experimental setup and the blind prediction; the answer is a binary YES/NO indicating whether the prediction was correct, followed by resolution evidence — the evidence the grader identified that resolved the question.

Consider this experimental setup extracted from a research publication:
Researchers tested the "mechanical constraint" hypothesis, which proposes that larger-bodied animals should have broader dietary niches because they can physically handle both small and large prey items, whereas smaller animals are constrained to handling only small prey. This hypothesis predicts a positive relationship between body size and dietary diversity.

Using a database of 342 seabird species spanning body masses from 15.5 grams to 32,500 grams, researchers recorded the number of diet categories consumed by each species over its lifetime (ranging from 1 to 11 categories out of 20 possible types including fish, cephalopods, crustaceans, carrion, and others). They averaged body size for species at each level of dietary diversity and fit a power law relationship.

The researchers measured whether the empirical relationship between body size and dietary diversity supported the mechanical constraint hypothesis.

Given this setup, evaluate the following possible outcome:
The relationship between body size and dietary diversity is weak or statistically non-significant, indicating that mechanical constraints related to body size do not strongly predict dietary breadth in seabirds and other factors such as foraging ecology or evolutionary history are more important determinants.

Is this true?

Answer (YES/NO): NO